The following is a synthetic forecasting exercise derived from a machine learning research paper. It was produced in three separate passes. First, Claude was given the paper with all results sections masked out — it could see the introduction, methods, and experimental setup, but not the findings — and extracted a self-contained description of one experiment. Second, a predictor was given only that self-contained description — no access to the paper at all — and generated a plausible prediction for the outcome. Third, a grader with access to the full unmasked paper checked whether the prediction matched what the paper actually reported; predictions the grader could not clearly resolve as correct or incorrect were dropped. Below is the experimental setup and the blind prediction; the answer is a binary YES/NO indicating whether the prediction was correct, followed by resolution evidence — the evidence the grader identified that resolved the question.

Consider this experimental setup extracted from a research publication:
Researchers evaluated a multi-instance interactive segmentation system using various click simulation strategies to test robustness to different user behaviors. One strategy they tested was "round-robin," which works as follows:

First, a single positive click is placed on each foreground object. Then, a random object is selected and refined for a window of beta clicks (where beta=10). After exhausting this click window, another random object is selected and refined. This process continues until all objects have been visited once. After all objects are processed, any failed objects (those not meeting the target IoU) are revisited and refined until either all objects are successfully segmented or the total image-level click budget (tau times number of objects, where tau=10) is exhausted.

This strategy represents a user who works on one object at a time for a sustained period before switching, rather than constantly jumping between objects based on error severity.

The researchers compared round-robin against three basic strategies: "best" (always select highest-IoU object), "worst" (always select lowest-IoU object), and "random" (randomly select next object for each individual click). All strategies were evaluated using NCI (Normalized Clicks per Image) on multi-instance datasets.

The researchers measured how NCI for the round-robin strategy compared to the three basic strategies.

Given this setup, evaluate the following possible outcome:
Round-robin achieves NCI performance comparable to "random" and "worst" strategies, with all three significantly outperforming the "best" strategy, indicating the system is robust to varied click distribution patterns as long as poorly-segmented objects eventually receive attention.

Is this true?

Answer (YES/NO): NO